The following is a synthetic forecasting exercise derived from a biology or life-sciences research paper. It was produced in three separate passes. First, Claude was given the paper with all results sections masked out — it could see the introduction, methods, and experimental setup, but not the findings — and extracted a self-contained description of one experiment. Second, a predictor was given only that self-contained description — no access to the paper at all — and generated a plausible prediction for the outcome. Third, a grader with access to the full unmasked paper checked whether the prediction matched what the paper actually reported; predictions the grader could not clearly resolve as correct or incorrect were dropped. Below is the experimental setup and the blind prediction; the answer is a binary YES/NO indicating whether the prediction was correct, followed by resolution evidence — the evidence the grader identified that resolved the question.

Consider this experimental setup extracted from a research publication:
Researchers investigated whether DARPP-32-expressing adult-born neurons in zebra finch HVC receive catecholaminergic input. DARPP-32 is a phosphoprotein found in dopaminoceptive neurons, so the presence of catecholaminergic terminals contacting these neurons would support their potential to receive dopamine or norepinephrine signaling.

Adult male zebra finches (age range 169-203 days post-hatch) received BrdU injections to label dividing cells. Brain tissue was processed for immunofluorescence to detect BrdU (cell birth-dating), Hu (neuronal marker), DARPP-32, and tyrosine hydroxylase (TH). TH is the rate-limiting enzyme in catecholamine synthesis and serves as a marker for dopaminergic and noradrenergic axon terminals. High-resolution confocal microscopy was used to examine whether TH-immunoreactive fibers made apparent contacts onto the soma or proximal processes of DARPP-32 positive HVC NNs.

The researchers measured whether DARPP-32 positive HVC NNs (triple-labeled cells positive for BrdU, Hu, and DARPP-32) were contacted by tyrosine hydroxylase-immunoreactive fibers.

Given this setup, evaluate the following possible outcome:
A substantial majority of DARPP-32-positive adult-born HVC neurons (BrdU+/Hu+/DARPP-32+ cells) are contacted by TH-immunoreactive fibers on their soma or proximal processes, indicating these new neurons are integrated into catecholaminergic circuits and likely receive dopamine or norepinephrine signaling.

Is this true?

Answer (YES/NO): YES